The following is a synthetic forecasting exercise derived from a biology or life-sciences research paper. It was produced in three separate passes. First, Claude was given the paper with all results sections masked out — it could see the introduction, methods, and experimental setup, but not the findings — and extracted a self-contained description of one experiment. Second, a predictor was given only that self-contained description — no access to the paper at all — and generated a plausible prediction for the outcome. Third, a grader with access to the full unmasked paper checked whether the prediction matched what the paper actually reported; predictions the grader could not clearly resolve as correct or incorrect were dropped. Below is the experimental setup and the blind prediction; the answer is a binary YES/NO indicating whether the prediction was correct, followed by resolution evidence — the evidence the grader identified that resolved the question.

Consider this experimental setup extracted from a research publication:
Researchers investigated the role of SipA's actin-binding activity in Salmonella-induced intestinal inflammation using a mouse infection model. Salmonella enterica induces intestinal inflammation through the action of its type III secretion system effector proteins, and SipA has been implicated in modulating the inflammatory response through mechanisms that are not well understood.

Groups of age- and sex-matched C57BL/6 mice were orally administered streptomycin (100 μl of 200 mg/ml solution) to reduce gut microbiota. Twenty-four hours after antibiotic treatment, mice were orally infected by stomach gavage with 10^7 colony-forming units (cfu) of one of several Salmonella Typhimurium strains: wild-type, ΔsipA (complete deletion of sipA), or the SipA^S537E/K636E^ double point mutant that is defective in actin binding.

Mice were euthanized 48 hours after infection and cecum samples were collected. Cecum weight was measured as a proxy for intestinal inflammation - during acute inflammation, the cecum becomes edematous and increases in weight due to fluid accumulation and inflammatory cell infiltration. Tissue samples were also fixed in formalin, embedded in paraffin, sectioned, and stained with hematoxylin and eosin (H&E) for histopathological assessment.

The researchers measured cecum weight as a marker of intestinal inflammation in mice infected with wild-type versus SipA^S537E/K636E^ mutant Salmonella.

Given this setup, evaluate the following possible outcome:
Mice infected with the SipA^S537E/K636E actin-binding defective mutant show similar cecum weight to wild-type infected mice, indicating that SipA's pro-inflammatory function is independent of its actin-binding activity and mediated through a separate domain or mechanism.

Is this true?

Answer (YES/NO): YES